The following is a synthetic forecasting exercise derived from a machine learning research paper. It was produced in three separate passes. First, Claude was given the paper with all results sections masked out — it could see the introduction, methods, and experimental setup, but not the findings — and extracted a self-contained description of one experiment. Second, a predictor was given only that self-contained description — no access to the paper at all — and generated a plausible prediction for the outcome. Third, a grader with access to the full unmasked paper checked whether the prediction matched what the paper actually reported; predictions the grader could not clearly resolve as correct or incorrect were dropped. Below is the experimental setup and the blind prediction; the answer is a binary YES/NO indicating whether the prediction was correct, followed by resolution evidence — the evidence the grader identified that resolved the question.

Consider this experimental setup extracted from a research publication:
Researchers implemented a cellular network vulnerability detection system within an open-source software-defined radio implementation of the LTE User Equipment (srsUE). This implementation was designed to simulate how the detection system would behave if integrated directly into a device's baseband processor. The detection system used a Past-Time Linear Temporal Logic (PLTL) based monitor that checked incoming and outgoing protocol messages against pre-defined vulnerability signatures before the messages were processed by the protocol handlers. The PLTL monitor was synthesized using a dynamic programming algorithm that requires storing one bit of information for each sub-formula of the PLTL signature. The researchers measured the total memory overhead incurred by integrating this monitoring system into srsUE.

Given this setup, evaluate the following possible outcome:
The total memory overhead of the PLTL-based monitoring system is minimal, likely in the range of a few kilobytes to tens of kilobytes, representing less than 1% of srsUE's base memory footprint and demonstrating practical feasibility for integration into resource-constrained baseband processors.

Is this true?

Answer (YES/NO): NO